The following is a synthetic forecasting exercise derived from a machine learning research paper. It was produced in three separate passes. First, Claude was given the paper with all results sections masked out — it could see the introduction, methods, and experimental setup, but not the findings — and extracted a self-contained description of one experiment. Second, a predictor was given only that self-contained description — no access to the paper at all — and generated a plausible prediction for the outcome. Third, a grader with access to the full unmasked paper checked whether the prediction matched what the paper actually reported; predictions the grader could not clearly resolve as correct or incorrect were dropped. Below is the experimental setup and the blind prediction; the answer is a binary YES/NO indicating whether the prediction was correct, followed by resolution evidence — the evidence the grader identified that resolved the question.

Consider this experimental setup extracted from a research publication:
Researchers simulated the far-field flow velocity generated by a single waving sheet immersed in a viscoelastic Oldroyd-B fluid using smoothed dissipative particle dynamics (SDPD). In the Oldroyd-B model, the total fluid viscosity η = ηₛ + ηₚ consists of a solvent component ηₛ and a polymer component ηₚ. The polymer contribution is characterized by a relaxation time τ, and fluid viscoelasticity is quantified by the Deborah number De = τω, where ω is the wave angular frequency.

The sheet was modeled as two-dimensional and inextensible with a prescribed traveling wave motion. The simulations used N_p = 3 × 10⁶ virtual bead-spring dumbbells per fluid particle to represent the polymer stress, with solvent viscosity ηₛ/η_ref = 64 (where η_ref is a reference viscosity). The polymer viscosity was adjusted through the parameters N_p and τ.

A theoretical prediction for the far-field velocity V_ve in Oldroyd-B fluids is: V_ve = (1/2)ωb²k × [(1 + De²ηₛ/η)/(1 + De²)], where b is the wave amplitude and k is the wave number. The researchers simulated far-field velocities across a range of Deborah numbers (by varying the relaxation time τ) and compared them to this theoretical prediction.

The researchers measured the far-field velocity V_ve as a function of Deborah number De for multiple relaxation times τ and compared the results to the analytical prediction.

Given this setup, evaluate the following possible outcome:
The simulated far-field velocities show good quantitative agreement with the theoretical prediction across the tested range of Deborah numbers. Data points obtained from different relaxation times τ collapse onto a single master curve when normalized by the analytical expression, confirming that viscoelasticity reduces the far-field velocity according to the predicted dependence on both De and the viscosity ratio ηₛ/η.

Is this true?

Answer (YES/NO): YES